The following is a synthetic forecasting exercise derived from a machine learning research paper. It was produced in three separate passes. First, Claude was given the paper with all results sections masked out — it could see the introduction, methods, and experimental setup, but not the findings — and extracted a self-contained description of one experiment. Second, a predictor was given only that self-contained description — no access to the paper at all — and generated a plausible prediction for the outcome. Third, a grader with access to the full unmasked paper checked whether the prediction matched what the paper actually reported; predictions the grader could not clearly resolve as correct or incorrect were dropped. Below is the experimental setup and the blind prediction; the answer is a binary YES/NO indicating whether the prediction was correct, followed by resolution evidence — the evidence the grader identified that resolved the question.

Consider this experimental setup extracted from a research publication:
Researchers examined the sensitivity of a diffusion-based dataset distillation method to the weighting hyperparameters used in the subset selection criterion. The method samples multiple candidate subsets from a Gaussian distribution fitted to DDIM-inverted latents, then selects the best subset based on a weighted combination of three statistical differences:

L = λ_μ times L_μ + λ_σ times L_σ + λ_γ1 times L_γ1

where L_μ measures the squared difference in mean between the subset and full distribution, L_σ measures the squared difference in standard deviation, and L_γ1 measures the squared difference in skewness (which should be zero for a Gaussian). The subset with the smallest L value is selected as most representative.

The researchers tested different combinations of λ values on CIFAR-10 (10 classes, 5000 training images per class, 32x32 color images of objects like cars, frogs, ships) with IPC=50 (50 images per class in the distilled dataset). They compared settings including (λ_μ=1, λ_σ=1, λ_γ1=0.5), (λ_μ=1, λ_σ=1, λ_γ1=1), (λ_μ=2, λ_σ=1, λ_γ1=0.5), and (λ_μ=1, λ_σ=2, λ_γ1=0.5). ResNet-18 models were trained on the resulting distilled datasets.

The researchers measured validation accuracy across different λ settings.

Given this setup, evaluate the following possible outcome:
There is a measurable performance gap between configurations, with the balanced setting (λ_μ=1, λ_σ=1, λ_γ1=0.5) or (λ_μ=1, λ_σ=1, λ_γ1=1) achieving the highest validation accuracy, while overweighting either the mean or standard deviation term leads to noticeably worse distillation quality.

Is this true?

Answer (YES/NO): NO